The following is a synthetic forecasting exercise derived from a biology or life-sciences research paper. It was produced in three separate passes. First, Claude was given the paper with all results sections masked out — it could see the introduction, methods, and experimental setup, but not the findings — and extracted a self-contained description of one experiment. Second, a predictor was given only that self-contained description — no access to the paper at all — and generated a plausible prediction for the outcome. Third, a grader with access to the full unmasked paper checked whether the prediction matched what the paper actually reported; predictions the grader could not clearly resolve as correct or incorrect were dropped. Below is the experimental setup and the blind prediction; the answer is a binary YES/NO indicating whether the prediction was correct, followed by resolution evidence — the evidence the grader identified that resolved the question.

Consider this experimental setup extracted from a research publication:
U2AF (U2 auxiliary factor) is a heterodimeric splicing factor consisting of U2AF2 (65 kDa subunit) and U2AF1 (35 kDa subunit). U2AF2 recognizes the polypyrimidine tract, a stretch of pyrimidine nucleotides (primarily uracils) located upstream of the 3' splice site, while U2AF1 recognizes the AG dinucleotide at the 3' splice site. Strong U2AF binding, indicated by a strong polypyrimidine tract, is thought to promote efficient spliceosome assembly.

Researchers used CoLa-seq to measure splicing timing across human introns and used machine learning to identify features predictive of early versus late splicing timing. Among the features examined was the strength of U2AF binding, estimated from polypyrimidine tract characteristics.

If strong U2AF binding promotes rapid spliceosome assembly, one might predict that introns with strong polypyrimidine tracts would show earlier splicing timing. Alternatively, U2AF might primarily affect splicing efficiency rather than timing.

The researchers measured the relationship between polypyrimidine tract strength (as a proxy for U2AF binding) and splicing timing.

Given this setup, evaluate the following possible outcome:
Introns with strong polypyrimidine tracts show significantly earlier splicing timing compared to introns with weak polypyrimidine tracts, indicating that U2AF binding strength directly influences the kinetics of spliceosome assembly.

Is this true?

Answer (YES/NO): YES